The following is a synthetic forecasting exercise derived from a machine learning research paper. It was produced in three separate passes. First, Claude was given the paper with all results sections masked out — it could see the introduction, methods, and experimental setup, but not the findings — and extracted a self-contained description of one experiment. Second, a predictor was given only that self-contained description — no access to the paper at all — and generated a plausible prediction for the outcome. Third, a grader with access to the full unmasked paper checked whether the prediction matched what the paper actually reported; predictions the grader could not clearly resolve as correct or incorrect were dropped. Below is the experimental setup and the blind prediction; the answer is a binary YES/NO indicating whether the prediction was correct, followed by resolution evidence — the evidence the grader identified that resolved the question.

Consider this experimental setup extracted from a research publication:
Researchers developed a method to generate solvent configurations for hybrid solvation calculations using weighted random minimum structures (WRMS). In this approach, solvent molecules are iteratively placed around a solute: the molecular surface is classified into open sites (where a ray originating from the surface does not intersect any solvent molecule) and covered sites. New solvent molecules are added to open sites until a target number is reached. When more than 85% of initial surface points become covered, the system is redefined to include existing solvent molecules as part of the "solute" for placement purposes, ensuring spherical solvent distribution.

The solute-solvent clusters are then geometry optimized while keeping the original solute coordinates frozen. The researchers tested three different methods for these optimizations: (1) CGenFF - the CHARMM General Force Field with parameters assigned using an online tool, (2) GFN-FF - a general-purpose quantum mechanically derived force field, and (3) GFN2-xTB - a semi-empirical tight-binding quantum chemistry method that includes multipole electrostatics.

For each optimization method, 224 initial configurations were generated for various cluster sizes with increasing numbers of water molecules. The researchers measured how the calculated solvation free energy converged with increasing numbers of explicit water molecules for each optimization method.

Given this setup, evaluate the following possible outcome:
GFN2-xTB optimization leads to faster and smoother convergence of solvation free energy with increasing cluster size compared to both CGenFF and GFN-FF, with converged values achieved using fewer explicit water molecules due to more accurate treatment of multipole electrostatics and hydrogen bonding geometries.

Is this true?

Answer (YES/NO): NO